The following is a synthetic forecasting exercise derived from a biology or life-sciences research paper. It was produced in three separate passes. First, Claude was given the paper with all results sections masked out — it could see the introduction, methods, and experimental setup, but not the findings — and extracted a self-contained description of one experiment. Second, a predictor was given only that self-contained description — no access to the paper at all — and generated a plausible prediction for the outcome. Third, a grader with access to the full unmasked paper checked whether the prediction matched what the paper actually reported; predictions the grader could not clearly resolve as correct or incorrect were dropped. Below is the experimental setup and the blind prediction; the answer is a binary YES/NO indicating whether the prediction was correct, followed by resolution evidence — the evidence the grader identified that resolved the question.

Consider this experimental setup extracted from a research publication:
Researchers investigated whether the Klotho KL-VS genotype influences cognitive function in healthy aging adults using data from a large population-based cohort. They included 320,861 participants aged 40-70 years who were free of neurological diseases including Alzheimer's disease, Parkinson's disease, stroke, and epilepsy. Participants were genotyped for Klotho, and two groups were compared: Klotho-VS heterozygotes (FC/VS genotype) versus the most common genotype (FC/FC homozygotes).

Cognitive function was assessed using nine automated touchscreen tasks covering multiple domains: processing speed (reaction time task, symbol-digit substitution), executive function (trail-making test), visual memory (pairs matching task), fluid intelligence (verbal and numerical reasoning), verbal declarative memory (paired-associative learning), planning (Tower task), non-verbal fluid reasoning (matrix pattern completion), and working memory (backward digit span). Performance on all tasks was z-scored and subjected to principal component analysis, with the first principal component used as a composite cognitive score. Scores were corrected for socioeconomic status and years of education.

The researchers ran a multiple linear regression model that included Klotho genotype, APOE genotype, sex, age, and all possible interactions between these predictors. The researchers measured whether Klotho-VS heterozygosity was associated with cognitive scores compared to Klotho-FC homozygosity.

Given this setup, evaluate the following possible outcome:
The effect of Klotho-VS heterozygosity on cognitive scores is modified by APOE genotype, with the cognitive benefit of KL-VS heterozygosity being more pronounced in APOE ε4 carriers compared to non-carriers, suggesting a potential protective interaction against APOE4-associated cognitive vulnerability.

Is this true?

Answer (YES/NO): NO